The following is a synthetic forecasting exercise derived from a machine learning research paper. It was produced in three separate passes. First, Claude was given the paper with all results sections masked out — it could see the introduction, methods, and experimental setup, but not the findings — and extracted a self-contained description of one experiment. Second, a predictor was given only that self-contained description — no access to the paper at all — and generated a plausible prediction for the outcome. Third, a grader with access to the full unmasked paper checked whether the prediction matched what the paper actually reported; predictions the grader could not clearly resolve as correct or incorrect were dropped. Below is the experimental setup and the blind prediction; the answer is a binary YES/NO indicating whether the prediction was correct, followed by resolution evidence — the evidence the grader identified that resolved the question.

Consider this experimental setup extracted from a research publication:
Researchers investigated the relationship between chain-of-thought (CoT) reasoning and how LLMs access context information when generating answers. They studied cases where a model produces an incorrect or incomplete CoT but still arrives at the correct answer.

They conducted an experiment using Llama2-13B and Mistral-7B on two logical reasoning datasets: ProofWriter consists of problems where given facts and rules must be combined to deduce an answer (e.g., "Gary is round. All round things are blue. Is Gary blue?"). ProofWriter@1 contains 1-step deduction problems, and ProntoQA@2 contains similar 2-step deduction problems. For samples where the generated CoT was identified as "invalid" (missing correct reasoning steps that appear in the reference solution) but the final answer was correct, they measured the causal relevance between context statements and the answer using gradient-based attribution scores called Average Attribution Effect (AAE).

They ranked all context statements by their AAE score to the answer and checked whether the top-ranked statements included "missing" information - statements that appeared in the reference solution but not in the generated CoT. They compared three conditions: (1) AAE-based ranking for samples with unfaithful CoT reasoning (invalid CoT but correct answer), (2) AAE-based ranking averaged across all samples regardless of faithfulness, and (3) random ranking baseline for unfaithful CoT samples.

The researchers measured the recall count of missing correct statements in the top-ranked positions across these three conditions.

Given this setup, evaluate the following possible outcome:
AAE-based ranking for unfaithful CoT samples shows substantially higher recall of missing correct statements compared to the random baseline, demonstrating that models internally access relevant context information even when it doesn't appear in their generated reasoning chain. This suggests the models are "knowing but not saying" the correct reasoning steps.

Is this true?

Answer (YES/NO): YES